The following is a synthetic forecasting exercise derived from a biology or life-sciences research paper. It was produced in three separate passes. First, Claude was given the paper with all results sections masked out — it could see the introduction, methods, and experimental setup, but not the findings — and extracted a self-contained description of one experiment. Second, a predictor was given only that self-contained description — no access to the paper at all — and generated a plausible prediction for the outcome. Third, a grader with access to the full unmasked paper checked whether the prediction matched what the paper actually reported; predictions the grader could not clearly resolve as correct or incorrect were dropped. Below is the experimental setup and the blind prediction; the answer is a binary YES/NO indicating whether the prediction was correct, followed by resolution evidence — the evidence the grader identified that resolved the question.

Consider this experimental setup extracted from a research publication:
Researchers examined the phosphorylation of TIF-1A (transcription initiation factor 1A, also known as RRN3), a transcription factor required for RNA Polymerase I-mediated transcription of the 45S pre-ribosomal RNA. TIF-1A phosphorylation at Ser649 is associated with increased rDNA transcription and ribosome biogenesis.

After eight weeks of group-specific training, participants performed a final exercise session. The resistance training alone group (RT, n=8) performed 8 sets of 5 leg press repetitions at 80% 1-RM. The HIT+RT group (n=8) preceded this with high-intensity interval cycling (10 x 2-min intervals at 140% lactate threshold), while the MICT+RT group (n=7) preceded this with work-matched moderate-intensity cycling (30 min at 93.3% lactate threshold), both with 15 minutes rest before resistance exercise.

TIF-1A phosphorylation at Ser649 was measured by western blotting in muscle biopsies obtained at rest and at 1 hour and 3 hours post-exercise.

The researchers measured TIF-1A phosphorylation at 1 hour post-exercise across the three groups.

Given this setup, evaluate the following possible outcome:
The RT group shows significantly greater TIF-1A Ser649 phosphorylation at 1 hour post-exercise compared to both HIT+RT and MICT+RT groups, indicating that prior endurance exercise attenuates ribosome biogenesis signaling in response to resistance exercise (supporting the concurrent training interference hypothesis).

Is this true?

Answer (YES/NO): YES